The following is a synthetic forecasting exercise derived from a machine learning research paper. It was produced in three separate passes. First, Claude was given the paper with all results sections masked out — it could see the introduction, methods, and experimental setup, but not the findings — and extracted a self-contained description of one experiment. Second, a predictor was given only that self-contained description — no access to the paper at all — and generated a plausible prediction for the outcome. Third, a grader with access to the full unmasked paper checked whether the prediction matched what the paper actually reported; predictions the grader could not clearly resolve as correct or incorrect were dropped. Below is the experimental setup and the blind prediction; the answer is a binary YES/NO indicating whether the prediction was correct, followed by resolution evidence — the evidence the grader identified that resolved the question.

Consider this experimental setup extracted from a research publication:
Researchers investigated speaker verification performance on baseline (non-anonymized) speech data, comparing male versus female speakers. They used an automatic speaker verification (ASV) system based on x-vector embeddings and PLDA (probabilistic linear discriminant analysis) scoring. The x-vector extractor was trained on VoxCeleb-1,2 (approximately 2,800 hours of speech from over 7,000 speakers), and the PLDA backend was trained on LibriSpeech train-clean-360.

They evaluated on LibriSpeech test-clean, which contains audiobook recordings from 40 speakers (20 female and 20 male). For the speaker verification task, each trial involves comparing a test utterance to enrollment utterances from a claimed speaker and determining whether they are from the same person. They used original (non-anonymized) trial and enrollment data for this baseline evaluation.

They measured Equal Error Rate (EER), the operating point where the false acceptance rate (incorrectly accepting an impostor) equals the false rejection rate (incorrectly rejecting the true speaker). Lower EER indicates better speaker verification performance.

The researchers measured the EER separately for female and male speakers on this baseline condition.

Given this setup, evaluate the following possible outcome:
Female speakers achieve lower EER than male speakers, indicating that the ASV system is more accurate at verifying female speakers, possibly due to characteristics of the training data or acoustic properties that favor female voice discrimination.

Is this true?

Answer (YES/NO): NO